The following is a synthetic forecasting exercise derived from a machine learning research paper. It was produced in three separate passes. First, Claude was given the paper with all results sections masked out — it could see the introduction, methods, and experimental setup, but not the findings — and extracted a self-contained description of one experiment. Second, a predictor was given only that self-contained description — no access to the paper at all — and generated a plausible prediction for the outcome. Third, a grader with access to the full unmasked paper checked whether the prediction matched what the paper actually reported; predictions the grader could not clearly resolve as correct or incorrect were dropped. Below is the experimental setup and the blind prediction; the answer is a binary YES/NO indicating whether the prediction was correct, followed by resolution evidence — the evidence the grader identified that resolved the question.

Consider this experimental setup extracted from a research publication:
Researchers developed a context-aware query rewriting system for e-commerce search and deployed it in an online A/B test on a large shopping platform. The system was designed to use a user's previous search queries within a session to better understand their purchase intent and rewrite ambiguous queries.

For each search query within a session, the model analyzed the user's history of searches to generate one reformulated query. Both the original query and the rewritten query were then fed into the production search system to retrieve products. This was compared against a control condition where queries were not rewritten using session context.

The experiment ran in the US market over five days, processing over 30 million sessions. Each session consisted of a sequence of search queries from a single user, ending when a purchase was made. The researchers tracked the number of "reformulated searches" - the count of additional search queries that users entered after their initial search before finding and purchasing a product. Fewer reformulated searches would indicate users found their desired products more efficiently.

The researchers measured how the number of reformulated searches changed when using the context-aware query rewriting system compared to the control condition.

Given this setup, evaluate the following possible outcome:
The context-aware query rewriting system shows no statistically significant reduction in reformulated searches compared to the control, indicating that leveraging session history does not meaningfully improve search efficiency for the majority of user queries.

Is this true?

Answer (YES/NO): NO